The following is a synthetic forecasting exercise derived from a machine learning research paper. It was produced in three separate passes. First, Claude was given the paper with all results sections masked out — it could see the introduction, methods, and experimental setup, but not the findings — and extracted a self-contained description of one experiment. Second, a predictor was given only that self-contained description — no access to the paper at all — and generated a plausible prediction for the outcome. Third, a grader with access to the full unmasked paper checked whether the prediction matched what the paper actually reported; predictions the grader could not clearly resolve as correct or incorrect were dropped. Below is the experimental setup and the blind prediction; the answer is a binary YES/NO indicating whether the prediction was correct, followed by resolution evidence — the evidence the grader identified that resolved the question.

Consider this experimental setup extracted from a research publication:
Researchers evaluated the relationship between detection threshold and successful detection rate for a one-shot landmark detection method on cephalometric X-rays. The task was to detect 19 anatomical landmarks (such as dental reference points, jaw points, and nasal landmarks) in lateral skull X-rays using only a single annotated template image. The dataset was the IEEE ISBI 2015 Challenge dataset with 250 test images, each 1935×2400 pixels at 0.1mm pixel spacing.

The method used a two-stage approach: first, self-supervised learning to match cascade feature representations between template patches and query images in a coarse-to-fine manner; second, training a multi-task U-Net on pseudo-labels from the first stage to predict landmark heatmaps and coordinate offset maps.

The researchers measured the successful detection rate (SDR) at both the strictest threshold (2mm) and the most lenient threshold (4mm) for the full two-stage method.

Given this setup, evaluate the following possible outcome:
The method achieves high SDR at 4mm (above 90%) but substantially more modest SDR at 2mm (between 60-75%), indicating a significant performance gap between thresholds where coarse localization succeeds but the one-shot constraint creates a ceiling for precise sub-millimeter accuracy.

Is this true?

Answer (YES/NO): NO